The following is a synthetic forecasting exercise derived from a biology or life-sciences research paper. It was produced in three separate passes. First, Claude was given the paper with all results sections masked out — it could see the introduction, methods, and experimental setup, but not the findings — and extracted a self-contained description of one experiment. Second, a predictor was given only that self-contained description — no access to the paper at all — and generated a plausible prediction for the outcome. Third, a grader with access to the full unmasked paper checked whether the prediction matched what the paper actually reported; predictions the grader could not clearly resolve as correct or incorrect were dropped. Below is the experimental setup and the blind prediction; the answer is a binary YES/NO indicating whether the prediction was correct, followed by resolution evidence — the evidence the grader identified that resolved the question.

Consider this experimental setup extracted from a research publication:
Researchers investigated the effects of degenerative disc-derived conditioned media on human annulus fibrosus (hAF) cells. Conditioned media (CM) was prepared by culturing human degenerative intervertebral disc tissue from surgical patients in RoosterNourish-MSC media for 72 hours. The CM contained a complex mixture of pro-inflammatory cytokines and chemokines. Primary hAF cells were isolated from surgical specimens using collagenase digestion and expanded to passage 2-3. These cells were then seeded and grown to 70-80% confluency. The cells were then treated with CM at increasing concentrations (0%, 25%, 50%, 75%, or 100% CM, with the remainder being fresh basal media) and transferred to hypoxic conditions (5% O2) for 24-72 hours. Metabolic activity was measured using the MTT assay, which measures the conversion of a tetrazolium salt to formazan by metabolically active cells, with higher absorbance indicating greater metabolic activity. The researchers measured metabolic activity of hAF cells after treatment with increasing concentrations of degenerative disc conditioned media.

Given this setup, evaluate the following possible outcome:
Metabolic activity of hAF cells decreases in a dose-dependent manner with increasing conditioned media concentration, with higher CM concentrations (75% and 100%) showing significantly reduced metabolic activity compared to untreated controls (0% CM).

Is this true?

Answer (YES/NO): YES